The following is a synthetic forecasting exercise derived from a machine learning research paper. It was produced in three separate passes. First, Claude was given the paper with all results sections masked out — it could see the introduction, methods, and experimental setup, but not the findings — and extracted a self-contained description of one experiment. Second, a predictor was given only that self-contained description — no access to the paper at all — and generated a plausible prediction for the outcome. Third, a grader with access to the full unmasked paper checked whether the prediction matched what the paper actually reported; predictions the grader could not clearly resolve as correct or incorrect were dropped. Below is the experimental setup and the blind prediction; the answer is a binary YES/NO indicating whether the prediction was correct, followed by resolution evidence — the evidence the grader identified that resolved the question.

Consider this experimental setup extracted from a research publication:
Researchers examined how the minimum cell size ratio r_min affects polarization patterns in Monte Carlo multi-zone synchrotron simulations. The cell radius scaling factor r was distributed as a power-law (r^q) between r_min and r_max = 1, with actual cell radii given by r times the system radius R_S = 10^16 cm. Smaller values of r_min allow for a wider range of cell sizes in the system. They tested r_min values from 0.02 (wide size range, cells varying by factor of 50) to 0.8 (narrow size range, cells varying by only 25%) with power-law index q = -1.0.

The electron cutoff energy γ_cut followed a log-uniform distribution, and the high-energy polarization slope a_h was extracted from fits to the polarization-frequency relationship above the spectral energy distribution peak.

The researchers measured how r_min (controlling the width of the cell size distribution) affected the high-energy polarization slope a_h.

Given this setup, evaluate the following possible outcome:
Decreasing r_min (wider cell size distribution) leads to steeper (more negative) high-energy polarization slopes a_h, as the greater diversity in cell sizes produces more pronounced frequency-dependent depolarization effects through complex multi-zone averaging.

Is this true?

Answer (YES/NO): NO